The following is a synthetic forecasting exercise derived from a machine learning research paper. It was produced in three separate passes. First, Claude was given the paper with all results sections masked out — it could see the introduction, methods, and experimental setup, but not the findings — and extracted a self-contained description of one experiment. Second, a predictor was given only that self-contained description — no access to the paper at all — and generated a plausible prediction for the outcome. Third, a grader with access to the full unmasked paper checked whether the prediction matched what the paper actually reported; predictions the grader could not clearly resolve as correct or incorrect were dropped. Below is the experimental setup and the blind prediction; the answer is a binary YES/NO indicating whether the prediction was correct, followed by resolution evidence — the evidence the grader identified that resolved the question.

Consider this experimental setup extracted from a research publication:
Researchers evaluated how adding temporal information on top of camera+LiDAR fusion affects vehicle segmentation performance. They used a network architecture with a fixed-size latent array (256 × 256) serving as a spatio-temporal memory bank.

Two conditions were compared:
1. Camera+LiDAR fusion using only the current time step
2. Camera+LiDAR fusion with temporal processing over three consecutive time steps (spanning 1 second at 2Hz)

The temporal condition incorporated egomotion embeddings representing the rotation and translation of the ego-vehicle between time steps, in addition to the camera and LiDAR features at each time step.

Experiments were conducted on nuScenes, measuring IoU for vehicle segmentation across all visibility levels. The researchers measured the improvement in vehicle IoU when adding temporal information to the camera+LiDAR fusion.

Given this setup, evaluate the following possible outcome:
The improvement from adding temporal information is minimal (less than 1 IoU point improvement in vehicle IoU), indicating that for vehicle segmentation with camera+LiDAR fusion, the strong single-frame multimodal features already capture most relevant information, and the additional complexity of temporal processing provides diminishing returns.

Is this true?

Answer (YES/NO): NO